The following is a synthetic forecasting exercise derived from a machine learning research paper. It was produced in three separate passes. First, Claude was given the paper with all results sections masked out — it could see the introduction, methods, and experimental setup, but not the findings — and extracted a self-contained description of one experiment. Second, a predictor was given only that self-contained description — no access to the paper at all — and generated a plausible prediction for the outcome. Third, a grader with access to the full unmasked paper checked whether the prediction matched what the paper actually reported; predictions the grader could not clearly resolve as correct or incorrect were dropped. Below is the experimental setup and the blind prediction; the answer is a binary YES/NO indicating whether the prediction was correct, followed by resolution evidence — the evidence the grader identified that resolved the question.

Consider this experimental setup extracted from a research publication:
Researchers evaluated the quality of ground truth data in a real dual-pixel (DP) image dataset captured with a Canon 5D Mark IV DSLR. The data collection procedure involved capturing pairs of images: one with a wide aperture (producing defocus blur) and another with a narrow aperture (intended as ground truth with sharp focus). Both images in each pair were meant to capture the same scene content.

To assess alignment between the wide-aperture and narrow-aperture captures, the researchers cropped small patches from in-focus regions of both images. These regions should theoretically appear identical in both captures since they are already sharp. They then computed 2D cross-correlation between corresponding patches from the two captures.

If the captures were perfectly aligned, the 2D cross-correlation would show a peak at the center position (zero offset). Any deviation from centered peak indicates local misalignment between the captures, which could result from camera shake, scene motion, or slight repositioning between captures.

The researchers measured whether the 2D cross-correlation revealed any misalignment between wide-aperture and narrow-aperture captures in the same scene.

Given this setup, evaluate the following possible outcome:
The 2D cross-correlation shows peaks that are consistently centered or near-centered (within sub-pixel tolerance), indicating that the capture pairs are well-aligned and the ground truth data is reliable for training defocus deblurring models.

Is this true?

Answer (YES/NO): NO